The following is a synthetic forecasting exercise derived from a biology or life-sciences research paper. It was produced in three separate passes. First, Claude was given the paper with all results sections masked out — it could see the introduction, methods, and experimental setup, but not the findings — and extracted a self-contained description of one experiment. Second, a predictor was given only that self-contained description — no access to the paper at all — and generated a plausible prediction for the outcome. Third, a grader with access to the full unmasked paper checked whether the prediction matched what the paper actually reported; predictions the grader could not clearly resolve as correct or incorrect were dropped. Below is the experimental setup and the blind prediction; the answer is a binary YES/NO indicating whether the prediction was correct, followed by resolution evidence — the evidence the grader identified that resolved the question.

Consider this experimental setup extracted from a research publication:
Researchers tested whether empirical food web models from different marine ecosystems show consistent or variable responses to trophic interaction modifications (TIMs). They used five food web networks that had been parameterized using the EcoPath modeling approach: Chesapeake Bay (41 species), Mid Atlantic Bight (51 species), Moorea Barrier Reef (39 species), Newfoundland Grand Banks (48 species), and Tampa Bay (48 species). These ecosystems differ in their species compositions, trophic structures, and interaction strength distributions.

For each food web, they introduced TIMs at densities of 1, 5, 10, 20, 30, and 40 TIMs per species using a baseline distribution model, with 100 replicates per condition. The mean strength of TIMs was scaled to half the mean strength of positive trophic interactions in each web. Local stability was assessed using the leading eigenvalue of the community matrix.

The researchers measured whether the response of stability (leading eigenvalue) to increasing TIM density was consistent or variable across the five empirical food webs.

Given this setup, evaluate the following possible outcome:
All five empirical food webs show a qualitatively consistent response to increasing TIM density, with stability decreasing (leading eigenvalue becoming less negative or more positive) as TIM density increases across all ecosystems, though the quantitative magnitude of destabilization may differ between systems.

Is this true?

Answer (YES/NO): NO